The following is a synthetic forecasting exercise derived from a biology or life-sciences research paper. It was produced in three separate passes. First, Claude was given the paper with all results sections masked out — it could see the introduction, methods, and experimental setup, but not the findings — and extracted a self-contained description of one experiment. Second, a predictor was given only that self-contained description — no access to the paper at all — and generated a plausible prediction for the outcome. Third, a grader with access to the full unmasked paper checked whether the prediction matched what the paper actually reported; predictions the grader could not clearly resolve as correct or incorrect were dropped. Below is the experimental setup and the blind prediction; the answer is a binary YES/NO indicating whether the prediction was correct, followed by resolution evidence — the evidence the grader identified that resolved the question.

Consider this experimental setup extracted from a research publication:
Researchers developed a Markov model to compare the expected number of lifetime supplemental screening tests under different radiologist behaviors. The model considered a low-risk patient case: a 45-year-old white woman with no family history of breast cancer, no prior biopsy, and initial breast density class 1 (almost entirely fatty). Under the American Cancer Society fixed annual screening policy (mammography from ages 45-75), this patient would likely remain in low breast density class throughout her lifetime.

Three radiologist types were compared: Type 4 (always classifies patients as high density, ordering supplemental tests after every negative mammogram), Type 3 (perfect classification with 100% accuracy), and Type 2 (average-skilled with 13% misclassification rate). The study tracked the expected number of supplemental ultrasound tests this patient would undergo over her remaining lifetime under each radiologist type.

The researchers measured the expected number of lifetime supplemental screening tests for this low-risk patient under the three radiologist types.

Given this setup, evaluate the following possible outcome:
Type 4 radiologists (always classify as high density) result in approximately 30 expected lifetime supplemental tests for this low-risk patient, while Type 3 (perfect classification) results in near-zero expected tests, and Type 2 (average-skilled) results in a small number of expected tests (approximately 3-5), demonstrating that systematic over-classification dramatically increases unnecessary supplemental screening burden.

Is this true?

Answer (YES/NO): NO